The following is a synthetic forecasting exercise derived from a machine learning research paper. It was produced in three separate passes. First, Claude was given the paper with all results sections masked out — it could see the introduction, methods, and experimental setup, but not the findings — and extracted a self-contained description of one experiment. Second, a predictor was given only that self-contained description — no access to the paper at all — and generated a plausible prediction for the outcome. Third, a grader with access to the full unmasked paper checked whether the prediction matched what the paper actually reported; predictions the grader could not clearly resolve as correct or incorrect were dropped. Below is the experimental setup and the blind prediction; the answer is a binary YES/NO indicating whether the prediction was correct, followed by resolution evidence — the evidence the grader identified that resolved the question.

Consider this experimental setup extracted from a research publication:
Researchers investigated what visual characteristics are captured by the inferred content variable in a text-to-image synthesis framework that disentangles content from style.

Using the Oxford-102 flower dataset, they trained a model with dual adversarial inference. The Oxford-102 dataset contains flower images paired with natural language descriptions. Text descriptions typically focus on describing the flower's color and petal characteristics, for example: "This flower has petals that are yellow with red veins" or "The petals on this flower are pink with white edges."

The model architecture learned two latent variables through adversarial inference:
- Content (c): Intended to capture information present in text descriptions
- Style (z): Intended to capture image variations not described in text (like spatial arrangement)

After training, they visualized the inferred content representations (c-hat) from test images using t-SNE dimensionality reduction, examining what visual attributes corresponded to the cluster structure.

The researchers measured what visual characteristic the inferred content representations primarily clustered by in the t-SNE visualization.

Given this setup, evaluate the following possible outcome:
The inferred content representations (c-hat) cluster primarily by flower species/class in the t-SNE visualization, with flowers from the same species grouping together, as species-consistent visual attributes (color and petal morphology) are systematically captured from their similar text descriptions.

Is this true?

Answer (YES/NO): NO